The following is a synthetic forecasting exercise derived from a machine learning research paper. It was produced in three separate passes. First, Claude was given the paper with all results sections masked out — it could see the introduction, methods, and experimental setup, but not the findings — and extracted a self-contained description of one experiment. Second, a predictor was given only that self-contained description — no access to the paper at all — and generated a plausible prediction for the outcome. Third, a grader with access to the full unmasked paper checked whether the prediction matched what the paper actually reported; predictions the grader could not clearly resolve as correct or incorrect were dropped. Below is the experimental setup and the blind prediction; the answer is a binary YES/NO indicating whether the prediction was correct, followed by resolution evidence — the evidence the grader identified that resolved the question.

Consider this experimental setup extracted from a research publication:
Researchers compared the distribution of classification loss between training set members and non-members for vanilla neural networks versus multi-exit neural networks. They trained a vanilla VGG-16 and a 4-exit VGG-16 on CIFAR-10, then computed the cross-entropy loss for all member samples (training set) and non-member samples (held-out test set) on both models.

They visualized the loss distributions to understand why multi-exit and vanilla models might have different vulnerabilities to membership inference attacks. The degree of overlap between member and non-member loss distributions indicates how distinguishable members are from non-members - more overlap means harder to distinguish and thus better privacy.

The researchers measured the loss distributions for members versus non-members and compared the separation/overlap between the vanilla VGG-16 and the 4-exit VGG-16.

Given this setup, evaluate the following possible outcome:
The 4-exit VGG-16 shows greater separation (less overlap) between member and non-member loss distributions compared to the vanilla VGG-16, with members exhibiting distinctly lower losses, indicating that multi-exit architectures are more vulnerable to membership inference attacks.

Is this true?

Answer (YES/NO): NO